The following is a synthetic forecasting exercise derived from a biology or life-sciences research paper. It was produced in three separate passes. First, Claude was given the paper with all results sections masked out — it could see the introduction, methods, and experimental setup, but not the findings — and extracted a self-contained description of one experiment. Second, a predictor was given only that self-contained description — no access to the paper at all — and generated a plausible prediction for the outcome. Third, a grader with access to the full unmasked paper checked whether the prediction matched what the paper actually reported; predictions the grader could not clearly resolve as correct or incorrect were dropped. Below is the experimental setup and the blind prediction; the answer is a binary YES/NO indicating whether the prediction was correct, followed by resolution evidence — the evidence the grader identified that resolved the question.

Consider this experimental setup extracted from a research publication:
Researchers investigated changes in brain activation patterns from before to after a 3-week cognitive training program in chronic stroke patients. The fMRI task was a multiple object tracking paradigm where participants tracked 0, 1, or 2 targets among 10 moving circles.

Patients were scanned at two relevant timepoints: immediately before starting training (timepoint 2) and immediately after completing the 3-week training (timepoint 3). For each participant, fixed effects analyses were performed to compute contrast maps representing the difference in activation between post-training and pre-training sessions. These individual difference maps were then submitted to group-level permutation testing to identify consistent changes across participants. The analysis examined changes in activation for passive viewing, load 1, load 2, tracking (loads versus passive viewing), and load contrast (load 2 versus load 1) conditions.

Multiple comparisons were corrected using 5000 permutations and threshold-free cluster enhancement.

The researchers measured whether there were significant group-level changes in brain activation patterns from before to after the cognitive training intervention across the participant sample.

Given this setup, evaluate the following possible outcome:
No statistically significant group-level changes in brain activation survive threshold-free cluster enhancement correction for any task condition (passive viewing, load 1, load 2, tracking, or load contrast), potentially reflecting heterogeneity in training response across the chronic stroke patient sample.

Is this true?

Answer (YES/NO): YES